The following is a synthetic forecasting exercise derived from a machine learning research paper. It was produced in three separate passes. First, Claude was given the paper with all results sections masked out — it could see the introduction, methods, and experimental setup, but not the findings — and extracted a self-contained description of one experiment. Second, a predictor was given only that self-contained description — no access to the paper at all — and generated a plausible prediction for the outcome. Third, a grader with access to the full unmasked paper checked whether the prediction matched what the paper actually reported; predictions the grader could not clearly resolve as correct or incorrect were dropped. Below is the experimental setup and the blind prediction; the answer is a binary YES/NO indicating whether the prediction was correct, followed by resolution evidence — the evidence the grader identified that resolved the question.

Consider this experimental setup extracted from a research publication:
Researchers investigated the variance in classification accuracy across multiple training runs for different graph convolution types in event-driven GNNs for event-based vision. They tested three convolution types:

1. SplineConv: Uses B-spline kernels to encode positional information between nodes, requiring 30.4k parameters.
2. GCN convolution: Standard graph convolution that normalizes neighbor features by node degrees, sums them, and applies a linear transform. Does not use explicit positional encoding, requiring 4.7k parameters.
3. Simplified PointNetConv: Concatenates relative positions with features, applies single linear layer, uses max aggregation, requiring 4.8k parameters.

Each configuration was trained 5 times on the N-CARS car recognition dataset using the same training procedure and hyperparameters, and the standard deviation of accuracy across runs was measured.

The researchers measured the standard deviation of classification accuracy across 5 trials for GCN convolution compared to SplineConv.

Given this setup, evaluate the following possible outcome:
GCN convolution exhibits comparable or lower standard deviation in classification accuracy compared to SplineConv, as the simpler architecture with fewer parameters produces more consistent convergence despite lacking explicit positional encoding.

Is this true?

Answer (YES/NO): NO